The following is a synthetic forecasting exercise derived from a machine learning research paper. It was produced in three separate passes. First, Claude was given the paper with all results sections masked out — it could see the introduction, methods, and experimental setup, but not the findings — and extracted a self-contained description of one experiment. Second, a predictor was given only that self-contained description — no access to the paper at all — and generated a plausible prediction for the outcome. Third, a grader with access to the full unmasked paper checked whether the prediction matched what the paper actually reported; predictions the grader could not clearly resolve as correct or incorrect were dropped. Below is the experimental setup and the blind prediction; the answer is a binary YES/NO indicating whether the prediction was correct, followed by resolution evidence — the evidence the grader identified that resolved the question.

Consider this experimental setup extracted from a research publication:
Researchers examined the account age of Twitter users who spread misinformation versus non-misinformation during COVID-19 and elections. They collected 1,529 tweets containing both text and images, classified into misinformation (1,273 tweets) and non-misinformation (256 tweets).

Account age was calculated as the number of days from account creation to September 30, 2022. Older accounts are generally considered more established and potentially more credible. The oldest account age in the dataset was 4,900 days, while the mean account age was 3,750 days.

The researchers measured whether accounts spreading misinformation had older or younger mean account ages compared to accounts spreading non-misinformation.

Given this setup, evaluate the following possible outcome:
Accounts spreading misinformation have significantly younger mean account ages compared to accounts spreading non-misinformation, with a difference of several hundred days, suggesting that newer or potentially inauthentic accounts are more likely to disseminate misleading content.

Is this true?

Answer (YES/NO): NO